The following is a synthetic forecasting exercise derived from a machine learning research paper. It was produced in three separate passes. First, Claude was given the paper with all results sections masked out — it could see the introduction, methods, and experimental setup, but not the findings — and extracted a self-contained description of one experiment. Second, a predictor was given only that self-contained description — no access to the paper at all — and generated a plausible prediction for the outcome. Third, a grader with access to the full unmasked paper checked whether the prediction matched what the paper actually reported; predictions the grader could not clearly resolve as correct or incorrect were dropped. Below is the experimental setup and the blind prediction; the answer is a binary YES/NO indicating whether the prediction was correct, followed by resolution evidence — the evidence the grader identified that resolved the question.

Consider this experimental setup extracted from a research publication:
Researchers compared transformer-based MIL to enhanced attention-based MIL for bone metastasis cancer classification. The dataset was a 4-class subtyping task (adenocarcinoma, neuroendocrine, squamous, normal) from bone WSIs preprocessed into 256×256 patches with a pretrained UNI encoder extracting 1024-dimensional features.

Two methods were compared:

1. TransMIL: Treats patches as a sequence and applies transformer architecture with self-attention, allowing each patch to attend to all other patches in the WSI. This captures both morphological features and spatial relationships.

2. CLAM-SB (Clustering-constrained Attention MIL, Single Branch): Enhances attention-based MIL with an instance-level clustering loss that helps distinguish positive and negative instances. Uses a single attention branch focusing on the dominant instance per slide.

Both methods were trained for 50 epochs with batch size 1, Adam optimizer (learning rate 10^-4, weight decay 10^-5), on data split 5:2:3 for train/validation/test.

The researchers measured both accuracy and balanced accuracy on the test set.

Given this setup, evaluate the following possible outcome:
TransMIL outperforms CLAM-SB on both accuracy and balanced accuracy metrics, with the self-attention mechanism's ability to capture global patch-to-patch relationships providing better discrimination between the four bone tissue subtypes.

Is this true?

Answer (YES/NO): NO